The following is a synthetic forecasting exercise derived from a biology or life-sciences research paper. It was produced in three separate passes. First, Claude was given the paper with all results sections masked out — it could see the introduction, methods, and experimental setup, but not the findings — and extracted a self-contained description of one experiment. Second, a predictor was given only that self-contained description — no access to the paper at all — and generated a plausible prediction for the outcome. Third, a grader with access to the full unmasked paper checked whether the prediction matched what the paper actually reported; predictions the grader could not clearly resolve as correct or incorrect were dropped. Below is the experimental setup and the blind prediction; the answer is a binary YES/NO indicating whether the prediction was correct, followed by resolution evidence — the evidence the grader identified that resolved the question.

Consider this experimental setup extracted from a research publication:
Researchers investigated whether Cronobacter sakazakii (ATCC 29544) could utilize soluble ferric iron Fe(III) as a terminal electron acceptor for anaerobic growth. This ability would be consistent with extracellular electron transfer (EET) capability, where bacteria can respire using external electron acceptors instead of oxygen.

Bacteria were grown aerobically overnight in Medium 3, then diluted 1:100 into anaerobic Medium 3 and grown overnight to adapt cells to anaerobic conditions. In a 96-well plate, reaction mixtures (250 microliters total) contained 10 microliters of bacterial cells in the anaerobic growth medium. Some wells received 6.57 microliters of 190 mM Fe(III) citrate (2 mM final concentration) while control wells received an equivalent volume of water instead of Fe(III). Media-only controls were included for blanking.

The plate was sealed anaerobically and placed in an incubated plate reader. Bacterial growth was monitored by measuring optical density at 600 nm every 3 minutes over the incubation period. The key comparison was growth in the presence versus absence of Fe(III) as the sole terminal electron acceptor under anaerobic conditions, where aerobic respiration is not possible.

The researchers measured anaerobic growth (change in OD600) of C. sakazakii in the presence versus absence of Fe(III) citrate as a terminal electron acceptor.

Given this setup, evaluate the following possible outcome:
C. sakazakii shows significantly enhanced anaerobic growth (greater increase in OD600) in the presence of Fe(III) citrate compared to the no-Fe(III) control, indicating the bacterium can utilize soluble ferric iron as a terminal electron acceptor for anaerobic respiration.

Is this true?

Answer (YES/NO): NO